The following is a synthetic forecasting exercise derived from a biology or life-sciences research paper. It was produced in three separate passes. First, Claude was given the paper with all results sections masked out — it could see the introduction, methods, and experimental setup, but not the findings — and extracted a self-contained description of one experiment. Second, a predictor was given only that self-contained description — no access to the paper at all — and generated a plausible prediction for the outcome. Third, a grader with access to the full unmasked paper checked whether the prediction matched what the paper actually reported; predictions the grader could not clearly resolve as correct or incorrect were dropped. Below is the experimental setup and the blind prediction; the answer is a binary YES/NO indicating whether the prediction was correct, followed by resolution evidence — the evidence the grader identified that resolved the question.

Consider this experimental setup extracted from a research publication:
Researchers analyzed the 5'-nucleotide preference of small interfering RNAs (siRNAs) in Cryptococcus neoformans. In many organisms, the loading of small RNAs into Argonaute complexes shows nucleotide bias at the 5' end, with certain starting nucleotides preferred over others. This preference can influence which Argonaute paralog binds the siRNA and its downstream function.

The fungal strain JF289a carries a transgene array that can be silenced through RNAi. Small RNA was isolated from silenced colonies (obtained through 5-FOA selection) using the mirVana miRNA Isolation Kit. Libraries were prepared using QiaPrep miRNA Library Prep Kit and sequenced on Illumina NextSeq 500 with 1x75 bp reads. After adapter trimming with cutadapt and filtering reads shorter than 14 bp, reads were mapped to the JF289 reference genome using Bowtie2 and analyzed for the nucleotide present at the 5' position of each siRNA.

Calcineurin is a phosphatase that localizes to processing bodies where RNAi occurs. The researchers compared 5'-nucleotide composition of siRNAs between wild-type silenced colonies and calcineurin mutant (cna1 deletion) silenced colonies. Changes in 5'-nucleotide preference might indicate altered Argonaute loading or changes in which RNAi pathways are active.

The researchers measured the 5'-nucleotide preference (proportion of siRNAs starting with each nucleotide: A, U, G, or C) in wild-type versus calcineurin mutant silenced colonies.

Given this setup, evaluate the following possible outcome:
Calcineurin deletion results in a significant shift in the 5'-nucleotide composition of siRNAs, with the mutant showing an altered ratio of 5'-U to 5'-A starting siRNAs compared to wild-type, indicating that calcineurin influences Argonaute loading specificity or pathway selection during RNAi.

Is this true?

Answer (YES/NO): NO